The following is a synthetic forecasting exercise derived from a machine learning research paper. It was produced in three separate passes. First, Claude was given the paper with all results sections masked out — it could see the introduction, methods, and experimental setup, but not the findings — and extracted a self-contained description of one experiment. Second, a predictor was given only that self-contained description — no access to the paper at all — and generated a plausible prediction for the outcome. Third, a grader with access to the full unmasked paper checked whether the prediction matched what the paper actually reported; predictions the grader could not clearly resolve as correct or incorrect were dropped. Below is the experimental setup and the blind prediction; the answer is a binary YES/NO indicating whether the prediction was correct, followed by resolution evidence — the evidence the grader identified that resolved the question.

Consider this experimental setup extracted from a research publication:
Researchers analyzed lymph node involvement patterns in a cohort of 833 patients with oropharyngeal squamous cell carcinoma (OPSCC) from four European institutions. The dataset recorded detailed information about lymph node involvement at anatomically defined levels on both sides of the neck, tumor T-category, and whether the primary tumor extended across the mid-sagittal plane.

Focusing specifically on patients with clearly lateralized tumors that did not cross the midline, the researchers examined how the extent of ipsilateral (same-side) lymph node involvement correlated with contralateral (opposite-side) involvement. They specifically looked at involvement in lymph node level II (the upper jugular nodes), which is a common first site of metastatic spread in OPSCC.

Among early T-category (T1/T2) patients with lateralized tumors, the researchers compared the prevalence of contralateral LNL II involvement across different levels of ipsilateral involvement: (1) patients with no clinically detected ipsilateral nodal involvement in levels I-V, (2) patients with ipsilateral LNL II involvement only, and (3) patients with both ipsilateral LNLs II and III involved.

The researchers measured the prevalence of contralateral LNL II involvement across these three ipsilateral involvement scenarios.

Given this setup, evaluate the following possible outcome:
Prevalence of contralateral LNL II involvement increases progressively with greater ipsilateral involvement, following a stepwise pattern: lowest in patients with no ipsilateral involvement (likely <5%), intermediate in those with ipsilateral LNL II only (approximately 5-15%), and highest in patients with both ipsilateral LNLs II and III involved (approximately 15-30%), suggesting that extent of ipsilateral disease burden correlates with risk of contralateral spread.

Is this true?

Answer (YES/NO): YES